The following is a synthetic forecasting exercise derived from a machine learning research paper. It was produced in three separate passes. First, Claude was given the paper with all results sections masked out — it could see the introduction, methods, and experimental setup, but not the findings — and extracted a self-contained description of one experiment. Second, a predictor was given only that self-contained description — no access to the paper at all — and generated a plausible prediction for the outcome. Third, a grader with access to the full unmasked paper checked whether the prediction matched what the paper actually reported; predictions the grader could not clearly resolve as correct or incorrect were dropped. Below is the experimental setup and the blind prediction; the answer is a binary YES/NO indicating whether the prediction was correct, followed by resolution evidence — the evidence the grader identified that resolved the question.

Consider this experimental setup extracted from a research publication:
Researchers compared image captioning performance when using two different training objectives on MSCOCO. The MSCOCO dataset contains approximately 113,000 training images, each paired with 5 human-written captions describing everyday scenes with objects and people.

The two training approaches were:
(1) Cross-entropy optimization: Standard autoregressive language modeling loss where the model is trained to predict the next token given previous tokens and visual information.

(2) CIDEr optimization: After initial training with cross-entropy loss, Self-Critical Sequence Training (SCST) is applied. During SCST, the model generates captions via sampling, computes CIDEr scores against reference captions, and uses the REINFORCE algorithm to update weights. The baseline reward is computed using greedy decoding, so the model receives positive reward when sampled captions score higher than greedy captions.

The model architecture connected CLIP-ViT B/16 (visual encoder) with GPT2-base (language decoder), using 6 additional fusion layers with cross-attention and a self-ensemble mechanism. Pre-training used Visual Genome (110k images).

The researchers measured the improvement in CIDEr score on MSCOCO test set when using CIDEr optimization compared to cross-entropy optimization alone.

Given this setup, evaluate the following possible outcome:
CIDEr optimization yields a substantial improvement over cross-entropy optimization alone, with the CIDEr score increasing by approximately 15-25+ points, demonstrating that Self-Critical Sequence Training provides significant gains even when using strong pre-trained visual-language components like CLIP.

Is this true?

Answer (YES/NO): NO